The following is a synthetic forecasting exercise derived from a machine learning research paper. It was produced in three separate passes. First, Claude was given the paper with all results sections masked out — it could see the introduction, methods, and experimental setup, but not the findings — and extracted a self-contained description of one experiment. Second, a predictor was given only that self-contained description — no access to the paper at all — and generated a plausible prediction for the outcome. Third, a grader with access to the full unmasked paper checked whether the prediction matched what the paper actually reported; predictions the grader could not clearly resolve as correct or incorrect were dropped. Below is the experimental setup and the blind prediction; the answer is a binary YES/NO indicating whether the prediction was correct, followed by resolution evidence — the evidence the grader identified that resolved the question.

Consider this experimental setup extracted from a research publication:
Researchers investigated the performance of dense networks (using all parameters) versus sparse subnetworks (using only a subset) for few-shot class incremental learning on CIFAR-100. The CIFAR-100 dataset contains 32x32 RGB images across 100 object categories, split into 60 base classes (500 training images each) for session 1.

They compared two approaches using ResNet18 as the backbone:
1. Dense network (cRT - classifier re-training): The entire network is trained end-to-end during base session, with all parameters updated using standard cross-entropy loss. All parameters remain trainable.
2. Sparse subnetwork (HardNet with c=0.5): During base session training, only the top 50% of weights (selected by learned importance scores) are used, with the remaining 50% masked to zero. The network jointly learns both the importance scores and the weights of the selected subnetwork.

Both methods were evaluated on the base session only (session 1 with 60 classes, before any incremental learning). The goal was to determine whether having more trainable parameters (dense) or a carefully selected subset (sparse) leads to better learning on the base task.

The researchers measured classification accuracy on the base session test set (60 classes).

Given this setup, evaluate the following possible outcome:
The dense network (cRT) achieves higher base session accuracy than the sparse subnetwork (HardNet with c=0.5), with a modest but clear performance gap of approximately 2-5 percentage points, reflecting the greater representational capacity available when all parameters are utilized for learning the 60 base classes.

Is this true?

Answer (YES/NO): NO